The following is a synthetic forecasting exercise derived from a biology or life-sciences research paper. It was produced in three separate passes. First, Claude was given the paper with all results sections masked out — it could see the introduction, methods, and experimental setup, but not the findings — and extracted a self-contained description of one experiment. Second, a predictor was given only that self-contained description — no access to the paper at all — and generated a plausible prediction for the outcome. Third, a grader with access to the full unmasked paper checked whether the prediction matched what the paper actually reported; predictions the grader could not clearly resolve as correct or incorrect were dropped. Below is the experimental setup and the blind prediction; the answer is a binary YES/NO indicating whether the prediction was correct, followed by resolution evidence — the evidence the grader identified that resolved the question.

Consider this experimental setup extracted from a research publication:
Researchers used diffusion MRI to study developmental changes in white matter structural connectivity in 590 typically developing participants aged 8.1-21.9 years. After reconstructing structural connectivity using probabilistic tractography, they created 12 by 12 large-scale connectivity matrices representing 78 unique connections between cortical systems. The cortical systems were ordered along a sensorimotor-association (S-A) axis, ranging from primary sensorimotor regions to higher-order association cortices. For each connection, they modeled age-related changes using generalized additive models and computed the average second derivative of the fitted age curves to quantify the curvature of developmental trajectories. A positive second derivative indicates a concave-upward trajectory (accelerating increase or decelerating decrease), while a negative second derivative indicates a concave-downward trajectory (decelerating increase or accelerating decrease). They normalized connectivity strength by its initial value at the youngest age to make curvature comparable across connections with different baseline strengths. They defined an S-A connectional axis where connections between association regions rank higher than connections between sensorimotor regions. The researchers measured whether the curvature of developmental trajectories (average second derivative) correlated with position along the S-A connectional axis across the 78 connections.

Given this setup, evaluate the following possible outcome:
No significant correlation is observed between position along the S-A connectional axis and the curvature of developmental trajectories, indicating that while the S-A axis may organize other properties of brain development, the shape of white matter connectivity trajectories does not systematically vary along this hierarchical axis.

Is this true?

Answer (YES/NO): NO